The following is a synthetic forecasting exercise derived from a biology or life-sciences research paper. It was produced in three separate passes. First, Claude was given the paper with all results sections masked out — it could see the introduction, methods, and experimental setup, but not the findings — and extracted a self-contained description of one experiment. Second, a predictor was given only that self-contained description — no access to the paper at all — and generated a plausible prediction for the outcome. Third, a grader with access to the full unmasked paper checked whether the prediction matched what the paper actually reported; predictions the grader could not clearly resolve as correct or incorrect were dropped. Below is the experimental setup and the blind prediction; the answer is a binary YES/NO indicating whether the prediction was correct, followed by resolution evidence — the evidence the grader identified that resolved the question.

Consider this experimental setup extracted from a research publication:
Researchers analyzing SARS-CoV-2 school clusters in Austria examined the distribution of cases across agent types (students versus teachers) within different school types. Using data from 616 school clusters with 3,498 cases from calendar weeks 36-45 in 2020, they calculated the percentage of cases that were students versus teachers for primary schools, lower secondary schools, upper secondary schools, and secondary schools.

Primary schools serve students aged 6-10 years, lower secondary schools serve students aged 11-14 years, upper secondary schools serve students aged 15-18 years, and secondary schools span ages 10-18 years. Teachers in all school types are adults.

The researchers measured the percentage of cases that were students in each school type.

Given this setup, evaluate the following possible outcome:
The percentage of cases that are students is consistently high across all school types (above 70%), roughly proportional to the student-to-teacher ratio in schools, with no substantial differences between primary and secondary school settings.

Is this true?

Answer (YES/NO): NO